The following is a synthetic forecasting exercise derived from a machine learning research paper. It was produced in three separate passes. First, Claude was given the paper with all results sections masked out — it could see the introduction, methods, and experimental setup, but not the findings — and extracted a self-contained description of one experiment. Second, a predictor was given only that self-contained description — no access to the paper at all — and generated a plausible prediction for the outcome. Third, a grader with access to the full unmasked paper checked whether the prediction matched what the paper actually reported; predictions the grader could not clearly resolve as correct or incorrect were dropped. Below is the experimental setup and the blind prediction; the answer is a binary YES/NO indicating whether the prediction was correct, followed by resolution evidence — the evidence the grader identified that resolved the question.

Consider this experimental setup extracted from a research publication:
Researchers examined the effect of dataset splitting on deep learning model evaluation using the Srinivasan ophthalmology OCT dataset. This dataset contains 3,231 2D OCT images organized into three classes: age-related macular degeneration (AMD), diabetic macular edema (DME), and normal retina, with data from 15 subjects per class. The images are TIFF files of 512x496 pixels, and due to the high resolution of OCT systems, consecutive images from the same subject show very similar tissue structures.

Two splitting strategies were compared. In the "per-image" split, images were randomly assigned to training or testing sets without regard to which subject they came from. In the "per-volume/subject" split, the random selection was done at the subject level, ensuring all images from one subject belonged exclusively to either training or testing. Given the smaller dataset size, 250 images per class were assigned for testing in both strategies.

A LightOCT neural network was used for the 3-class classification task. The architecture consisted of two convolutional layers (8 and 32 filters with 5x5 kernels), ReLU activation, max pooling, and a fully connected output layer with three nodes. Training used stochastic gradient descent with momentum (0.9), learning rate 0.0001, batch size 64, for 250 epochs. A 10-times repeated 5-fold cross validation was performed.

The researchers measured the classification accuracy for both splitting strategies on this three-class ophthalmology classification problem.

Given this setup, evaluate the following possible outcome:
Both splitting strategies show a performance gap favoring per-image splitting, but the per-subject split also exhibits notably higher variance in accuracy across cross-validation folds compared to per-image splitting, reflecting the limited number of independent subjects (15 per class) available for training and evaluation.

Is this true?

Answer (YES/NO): YES